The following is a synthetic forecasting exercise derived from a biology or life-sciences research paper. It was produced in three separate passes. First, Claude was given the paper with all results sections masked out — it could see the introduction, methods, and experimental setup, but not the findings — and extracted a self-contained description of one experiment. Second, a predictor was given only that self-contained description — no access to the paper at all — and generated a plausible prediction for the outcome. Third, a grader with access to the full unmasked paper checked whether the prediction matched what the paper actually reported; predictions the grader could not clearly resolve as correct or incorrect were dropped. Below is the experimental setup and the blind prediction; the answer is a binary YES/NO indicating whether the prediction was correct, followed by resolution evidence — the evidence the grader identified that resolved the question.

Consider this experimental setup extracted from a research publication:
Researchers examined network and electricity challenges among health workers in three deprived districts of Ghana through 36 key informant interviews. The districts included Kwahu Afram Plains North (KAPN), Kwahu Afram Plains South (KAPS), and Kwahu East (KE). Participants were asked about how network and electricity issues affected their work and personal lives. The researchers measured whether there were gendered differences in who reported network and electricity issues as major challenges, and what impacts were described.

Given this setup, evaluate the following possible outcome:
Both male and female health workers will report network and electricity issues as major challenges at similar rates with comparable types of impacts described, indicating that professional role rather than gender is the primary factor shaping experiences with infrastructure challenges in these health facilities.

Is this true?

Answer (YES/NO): NO